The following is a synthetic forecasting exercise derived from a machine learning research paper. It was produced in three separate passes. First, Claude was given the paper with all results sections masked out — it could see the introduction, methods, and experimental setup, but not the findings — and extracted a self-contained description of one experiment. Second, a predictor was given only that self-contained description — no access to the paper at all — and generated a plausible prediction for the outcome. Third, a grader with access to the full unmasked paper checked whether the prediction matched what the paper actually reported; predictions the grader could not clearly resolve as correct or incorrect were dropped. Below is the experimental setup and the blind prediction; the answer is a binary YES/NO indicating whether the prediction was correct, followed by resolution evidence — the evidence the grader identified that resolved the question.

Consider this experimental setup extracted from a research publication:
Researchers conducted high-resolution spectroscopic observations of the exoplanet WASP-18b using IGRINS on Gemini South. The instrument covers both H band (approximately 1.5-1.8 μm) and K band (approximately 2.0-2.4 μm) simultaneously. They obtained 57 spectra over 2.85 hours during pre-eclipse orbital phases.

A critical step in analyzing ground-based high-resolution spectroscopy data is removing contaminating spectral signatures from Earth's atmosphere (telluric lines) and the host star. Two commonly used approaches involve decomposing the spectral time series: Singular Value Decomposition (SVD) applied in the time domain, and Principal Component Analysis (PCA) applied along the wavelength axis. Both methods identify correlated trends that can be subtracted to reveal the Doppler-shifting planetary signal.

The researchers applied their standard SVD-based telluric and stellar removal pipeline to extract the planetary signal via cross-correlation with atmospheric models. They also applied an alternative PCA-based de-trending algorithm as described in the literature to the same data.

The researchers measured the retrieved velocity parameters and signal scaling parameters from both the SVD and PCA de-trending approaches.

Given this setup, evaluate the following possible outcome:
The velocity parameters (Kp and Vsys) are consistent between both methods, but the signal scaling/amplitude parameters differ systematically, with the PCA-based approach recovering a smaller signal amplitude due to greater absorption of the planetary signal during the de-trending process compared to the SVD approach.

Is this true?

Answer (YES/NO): NO